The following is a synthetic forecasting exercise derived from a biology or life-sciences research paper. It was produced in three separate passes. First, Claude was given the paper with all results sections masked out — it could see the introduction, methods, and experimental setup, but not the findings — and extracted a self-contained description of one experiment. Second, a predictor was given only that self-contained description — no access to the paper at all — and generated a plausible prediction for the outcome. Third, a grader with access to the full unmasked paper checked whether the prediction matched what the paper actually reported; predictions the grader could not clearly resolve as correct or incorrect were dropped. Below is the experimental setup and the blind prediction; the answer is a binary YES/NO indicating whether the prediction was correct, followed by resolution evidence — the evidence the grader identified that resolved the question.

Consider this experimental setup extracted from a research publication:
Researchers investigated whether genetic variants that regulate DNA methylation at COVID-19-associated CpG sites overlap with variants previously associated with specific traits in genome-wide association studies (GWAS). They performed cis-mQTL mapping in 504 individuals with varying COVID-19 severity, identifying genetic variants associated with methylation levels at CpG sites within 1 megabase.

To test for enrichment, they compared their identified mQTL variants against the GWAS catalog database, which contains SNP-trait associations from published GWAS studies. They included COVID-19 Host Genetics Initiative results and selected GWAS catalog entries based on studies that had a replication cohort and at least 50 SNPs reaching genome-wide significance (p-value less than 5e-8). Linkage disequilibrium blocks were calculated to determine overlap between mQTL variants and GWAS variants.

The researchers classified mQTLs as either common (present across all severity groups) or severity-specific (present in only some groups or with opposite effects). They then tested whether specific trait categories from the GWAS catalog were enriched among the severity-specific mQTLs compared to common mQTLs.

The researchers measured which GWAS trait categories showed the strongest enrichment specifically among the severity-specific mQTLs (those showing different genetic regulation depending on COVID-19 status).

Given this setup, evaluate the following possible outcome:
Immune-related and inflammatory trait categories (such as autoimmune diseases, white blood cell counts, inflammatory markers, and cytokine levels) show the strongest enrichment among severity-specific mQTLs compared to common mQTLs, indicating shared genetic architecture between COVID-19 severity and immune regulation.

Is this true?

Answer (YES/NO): NO